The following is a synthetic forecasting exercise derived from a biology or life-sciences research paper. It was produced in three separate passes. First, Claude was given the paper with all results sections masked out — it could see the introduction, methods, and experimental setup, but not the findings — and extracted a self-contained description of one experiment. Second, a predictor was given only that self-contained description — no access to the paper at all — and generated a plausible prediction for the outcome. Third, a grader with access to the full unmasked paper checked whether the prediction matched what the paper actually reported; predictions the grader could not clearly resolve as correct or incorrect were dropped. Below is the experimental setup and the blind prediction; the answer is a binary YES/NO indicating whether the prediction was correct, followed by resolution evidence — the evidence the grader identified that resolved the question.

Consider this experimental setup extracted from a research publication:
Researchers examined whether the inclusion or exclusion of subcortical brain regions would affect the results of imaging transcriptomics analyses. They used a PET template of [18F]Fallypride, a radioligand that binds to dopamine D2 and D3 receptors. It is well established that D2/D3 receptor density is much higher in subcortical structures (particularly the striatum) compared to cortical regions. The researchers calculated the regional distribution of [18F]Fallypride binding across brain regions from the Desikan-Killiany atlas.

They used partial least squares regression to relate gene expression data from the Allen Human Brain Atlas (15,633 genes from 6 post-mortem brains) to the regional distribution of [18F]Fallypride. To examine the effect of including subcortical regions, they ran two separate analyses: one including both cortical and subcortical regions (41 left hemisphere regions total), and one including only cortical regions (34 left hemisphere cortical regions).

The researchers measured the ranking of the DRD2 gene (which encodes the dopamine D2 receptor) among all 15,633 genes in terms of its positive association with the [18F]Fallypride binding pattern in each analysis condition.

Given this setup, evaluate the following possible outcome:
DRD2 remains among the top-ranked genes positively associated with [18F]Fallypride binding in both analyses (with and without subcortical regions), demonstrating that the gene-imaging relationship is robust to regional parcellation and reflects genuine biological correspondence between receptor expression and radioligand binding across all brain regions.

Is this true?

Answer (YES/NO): NO